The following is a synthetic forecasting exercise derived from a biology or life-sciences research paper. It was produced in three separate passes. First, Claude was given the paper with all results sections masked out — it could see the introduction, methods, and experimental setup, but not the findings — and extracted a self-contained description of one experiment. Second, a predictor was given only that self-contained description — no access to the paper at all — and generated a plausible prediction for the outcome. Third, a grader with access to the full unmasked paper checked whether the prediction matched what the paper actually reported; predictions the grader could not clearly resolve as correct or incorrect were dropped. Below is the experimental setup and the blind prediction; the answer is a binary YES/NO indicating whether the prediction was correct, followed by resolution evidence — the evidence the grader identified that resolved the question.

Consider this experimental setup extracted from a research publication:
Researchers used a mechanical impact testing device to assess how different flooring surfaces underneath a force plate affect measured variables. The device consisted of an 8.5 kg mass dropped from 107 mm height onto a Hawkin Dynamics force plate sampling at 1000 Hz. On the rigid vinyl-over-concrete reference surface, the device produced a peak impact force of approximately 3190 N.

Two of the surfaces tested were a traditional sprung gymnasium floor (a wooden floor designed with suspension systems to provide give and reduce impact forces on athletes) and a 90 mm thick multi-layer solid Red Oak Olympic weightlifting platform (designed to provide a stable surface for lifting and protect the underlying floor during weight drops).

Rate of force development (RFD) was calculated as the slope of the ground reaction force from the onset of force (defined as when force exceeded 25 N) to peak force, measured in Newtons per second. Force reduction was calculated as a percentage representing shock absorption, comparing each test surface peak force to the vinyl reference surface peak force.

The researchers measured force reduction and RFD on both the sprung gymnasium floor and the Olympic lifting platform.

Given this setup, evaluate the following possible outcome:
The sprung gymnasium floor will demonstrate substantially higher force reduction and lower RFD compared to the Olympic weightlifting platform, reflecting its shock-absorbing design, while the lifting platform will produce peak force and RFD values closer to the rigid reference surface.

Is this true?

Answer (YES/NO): YES